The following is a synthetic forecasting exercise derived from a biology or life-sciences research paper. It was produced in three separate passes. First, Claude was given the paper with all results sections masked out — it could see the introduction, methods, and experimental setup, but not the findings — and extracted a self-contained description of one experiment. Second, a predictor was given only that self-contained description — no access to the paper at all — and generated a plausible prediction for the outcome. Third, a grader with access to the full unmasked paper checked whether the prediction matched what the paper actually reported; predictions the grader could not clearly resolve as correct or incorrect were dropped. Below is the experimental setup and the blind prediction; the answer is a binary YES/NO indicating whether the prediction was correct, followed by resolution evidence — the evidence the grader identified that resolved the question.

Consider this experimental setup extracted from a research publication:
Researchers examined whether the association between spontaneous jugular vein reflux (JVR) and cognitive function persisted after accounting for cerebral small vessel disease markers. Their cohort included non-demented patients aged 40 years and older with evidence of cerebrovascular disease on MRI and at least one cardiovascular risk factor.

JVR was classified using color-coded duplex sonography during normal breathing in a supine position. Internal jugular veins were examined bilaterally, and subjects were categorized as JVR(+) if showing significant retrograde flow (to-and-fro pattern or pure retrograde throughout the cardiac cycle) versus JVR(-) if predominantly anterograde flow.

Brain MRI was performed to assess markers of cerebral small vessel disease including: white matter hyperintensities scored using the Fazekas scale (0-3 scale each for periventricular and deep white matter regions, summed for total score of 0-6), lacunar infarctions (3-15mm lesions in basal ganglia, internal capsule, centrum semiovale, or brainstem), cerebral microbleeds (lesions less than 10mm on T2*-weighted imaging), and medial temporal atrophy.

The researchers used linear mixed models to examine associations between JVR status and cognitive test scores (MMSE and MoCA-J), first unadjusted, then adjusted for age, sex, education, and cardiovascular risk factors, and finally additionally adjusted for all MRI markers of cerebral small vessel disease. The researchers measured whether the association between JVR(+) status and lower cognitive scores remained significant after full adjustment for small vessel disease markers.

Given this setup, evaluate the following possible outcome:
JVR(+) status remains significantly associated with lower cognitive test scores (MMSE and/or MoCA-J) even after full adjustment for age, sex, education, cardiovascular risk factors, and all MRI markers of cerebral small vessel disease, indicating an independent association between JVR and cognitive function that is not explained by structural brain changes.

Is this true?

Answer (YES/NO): YES